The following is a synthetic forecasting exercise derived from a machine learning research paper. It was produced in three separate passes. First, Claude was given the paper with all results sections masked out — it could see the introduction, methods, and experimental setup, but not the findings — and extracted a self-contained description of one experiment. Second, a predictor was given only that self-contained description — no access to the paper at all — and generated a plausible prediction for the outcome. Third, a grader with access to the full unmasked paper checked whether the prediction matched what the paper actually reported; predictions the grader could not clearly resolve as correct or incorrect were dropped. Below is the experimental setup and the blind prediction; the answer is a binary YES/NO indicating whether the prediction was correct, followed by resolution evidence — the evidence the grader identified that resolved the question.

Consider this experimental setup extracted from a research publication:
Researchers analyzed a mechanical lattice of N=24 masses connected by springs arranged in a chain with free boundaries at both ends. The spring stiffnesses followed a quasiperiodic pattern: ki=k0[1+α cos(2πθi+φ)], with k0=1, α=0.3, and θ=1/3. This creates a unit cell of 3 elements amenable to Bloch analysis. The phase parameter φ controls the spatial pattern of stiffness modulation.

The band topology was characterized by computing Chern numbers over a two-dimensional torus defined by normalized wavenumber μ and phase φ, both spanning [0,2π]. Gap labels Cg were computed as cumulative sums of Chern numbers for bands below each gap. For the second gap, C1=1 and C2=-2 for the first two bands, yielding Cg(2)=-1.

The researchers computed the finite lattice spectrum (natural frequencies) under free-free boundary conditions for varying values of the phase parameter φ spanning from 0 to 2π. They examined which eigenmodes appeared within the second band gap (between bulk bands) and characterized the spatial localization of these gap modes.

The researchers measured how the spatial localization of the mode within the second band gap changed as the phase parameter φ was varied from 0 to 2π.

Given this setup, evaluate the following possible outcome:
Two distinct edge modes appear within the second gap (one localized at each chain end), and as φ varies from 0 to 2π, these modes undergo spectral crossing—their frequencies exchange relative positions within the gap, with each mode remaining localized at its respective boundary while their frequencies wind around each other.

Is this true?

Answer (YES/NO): NO